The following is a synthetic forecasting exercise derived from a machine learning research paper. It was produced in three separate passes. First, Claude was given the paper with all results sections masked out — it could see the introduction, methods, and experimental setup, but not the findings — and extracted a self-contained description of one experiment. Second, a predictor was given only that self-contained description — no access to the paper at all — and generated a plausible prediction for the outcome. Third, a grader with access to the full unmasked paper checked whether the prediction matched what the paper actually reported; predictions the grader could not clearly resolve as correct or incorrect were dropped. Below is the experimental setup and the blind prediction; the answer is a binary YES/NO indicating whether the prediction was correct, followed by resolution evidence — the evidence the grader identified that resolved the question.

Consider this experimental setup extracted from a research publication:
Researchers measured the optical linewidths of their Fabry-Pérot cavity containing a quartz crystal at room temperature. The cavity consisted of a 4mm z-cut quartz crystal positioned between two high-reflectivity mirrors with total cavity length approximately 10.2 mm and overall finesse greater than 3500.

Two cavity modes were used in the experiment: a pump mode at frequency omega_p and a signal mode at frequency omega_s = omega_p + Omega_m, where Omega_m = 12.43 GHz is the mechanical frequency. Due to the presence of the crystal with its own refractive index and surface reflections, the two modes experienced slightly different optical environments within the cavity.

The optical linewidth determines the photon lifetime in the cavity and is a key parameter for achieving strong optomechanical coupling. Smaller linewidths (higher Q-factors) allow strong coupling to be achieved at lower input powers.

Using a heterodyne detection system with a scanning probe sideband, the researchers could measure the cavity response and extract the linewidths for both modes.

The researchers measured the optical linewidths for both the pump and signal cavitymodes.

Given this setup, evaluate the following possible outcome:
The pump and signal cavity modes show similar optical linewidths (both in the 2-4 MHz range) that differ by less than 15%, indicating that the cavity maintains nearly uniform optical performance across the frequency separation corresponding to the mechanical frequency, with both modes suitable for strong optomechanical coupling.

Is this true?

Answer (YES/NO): YES